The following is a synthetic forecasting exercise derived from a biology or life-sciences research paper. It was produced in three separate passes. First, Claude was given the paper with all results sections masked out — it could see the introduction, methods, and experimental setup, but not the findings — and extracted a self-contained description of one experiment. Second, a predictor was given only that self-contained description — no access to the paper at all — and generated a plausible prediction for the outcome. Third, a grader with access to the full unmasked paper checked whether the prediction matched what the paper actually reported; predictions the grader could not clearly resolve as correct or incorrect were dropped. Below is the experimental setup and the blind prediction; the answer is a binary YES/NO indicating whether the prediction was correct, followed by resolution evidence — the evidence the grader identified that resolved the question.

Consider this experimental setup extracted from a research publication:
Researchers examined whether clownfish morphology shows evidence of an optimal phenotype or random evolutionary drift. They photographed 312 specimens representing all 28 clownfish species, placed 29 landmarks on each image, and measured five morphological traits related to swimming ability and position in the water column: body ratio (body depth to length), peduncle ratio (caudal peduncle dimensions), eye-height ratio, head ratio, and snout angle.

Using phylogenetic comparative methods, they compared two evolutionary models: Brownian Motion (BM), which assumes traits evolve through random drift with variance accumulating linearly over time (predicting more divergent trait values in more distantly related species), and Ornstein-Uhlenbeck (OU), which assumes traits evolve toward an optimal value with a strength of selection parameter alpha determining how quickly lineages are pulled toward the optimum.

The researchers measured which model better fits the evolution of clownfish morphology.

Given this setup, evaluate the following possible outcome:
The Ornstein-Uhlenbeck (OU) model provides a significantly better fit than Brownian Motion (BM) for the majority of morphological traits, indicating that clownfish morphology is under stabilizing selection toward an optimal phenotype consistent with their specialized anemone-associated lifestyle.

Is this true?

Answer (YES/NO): NO